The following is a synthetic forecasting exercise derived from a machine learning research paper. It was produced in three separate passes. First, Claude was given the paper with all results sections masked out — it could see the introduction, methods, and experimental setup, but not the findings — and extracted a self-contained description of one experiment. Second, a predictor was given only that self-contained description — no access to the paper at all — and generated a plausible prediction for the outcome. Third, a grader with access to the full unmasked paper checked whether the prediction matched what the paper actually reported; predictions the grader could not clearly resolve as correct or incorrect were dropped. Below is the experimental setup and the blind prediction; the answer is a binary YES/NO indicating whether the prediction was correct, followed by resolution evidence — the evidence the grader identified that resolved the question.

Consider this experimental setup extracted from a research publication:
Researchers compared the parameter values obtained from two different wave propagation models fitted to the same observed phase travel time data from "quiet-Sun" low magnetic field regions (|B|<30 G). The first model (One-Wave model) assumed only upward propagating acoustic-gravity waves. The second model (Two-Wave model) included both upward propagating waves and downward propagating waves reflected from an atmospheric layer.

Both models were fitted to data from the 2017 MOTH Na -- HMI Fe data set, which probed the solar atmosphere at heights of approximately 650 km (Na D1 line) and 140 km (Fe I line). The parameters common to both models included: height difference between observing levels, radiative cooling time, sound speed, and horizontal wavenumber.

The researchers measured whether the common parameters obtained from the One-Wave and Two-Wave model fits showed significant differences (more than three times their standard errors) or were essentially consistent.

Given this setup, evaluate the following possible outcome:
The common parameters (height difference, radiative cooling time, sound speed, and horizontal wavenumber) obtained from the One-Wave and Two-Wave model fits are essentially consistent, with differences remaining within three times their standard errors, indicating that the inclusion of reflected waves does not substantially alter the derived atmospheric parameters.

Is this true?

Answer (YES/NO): NO